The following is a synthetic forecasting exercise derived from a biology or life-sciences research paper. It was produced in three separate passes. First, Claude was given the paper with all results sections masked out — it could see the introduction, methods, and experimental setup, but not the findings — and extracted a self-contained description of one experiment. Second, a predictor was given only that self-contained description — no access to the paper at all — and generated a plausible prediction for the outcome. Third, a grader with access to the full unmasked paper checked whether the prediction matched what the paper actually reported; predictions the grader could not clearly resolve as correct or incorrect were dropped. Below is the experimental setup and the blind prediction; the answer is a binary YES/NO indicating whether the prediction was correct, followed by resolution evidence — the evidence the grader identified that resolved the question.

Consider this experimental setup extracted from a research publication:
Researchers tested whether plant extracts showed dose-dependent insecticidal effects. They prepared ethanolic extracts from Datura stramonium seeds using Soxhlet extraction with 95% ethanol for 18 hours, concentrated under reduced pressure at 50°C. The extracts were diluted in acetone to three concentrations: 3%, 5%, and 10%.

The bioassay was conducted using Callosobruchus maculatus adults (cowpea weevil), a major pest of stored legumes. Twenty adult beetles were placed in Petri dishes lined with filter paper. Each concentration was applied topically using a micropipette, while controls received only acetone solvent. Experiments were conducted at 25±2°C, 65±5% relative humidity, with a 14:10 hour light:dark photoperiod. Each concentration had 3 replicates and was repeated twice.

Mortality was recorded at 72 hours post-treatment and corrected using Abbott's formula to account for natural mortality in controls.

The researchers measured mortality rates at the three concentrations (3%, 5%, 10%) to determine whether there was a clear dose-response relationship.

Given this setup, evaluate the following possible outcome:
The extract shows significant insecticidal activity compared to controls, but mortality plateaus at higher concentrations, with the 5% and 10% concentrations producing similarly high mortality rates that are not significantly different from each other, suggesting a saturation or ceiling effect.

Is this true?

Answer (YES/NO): NO